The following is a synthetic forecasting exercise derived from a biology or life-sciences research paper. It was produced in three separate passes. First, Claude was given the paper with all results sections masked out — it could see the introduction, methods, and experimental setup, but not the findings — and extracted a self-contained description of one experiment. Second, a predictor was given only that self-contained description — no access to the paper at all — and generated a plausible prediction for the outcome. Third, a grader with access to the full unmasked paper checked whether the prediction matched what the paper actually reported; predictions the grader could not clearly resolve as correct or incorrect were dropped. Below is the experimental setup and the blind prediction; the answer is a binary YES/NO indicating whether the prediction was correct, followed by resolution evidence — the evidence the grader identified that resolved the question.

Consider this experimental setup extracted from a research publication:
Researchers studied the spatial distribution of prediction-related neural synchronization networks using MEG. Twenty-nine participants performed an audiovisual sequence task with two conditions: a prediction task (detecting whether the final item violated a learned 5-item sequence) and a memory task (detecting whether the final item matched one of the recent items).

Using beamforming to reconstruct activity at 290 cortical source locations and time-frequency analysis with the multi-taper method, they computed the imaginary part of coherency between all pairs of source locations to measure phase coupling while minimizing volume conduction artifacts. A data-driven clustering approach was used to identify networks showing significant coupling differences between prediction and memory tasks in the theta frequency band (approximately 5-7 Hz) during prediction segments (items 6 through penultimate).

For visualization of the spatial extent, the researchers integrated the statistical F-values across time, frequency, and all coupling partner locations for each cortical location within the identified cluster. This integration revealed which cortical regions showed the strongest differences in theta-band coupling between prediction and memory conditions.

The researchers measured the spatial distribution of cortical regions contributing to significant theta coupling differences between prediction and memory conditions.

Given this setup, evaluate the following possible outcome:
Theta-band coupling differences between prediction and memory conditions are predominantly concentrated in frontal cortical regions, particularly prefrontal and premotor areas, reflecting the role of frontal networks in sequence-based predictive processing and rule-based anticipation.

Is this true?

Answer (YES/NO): NO